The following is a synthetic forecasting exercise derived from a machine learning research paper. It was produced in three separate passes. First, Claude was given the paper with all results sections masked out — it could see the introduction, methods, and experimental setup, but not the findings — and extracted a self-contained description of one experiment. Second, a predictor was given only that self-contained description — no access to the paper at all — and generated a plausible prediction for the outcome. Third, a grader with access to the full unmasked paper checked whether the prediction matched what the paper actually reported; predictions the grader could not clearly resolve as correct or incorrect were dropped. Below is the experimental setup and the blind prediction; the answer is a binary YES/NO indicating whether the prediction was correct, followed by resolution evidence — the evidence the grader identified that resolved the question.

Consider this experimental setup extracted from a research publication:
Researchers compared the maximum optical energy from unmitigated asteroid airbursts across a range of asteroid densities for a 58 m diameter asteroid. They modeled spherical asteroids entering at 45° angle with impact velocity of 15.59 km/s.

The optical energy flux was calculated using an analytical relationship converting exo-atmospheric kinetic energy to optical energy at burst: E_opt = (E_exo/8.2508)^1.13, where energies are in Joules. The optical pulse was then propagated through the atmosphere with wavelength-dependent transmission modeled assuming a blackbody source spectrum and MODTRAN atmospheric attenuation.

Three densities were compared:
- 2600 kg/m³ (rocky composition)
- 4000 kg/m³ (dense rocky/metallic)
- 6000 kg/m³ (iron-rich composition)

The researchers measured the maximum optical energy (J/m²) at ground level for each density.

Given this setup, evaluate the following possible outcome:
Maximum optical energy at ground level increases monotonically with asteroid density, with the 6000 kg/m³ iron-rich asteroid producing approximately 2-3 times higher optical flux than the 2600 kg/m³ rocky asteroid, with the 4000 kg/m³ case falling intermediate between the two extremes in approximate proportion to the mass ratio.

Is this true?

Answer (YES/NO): NO